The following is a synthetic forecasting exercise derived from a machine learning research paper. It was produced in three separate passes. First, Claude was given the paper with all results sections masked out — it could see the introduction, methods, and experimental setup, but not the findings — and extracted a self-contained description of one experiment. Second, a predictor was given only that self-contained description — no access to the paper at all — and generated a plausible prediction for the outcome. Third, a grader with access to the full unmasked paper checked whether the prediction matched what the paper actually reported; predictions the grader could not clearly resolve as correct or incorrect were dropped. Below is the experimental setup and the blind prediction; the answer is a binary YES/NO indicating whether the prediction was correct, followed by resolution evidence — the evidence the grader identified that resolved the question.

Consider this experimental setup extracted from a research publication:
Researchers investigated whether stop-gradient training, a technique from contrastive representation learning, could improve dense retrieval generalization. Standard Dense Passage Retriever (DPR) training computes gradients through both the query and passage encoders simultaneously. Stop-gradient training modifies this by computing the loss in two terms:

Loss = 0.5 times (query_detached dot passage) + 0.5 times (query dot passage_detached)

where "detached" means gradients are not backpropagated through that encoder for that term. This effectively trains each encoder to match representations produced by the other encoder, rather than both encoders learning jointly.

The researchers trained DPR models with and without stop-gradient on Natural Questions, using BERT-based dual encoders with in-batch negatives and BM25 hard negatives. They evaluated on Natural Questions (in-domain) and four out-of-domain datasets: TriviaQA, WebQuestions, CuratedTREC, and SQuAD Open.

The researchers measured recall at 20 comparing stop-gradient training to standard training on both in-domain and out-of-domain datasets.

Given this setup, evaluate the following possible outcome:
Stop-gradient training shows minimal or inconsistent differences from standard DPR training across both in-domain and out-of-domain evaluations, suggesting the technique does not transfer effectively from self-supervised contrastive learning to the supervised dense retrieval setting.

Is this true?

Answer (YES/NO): YES